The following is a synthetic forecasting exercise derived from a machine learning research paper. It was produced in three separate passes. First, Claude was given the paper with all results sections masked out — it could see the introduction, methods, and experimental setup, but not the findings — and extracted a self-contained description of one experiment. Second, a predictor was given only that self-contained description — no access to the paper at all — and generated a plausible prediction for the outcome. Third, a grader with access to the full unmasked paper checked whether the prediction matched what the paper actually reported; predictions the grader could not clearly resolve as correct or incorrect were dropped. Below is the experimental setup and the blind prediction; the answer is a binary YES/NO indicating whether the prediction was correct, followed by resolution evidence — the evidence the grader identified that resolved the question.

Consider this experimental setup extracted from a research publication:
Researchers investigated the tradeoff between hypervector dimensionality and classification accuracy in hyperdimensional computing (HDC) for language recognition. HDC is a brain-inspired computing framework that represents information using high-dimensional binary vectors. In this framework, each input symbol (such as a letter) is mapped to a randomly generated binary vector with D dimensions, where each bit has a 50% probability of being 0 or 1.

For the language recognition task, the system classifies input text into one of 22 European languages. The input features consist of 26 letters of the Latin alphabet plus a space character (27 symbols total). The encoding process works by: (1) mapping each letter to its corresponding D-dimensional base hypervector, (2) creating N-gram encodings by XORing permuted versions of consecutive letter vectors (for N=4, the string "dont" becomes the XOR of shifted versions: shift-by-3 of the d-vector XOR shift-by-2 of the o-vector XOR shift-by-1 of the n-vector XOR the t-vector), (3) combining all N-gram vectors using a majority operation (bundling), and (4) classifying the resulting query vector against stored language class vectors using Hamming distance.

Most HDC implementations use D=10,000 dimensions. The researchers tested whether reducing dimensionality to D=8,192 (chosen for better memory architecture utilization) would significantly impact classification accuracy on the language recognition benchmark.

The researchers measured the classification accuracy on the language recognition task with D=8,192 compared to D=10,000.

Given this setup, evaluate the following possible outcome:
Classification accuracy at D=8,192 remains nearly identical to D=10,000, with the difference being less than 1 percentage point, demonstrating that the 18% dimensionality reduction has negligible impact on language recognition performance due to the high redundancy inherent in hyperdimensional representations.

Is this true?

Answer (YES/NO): YES